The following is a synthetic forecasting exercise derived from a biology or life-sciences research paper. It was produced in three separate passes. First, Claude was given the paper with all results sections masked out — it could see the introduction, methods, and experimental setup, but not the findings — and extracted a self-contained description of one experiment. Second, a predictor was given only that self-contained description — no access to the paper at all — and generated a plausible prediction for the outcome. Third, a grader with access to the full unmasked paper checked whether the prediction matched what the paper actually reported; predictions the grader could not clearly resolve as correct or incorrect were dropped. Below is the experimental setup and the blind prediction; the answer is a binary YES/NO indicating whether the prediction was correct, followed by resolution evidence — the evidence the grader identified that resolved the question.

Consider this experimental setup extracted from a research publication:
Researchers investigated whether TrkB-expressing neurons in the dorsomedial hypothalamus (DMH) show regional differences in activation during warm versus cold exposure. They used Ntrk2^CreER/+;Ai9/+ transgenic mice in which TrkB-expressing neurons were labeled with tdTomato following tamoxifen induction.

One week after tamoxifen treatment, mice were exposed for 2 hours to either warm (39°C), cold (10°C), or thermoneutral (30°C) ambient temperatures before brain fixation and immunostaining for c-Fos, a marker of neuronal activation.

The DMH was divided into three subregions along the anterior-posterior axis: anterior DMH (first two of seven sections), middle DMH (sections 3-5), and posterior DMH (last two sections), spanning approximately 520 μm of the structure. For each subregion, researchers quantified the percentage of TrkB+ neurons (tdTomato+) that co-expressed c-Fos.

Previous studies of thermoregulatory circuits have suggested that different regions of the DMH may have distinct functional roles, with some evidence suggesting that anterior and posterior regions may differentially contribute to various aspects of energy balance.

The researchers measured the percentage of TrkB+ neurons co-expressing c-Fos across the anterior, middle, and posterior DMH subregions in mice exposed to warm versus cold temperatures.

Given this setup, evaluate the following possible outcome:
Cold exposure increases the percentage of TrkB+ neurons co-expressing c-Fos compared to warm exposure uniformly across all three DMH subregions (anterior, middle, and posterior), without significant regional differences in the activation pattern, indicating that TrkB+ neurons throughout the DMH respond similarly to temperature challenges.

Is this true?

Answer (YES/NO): NO